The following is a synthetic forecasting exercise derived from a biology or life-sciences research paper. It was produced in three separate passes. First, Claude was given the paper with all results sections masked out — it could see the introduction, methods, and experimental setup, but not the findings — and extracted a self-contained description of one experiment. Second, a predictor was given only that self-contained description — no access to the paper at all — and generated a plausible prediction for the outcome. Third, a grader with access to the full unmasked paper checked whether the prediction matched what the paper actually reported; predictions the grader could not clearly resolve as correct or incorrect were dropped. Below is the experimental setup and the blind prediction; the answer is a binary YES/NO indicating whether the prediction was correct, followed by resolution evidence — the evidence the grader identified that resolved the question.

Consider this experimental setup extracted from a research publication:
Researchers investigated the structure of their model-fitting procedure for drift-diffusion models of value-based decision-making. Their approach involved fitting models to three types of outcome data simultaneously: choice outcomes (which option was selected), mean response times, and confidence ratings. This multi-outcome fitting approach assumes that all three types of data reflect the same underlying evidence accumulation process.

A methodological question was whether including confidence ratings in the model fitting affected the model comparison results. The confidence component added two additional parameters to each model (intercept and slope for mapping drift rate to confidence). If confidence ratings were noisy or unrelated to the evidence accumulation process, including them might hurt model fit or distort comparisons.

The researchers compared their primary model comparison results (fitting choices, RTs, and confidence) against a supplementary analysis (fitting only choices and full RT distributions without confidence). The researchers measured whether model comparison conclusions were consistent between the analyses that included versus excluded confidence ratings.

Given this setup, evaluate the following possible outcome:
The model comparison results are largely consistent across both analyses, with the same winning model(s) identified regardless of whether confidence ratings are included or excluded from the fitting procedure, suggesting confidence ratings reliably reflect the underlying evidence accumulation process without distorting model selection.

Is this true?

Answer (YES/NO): YES